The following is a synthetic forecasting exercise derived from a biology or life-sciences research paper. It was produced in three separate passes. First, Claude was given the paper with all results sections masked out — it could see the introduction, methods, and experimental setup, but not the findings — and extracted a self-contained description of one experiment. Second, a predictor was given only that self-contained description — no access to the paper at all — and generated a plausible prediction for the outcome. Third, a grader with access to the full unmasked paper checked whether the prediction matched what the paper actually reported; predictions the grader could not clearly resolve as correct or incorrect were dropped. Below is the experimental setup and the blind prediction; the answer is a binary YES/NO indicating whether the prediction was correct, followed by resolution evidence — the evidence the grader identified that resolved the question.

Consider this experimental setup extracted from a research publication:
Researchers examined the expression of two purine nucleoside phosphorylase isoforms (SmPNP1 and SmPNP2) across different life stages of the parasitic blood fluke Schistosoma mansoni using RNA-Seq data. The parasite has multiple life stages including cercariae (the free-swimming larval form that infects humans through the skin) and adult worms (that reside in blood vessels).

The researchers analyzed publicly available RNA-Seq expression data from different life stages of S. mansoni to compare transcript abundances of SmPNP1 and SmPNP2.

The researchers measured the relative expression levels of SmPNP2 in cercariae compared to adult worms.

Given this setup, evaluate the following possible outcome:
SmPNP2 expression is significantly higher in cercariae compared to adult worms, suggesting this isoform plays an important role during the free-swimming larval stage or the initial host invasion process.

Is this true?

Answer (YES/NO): YES